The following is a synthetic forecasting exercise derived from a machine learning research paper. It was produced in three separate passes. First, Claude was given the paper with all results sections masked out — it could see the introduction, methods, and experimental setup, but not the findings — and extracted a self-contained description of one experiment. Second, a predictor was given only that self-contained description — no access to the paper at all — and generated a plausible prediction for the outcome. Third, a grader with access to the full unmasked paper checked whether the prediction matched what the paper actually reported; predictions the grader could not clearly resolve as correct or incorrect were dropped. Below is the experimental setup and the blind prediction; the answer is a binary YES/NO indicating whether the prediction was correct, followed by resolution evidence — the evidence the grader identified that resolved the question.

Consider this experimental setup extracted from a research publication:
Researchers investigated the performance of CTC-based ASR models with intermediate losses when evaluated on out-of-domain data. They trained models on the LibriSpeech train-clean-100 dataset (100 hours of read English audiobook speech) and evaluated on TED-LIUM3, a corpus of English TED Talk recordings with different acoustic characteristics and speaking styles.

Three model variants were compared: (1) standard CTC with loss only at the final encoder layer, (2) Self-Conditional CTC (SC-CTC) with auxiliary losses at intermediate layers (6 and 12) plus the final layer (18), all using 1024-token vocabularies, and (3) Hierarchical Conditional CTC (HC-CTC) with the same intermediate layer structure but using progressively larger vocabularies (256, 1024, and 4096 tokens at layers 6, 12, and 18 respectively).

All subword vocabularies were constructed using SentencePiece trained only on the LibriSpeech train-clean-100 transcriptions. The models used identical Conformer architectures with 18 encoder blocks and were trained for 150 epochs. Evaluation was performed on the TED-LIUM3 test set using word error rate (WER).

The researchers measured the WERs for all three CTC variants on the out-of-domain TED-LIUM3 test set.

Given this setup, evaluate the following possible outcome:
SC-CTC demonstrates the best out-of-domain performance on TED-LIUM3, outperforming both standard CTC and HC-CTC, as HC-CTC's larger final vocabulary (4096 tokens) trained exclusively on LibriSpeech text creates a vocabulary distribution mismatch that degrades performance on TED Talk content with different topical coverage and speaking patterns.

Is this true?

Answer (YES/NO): NO